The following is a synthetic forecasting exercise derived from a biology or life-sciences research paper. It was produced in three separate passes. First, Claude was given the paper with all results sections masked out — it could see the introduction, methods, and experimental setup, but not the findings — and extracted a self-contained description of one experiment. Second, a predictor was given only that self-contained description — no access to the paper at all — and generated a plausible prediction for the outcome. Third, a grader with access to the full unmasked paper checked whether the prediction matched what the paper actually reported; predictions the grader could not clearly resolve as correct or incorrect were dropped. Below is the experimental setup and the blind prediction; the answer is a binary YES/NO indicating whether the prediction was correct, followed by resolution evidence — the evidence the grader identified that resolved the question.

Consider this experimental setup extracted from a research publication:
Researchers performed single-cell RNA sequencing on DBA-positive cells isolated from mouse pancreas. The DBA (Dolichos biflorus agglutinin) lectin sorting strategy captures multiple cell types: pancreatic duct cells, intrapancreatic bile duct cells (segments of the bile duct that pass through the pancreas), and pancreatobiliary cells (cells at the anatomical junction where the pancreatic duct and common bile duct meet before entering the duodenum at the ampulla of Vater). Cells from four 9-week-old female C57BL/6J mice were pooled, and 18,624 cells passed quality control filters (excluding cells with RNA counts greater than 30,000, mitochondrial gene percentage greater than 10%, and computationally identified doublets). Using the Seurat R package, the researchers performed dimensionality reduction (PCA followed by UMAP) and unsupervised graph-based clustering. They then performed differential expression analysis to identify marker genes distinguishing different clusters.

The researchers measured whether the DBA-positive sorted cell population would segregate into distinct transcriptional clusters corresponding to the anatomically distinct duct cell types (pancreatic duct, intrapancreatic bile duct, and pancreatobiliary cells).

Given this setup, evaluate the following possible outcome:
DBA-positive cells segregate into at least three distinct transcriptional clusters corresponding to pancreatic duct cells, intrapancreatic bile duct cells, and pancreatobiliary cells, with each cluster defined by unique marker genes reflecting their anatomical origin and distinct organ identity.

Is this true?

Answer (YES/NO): YES